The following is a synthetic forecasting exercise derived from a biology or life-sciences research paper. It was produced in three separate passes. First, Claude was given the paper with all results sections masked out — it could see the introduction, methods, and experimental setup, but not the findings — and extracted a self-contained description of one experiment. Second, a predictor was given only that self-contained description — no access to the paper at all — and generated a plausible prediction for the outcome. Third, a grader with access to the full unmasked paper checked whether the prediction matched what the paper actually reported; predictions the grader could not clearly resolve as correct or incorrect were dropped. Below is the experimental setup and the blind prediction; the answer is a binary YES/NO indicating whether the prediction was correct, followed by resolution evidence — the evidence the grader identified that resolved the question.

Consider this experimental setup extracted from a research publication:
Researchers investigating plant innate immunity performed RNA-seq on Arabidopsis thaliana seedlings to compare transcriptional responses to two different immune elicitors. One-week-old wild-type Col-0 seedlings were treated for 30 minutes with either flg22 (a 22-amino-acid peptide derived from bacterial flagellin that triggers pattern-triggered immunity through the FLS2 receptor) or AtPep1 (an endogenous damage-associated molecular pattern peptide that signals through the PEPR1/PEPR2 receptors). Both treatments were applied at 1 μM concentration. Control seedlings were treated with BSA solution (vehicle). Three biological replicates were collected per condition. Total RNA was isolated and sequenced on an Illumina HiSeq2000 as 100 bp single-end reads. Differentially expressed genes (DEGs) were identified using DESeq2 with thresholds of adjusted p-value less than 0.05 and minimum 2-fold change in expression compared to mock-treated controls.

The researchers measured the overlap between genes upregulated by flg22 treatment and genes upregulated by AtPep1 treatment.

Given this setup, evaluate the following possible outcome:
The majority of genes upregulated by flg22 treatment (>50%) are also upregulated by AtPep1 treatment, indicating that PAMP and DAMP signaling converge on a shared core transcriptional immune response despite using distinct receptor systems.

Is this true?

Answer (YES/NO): YES